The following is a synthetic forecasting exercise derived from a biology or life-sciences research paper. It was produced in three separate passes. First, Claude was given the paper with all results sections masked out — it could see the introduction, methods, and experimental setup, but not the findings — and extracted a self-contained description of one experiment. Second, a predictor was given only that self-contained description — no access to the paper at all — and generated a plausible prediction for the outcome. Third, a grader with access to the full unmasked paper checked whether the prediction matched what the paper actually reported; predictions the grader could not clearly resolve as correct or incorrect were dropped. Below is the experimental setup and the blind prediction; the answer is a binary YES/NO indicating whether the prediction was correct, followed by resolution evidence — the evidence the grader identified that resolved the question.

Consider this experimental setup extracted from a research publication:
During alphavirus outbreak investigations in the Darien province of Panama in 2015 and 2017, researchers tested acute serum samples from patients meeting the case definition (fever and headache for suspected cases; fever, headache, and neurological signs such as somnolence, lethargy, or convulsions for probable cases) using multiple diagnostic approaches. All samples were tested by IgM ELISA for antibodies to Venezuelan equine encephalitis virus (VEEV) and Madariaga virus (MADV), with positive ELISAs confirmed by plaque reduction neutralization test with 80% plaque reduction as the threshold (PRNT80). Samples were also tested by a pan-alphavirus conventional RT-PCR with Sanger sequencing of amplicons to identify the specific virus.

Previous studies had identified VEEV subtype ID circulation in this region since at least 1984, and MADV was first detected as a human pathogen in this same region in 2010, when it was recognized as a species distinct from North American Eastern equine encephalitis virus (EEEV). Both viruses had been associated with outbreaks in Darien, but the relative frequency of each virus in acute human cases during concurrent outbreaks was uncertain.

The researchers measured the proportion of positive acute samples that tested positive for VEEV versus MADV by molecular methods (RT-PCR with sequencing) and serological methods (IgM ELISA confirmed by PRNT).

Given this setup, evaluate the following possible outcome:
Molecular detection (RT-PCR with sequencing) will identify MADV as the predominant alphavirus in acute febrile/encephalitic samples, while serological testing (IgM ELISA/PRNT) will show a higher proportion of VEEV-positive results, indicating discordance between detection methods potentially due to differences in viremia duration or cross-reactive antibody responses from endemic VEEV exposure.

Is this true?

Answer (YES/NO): NO